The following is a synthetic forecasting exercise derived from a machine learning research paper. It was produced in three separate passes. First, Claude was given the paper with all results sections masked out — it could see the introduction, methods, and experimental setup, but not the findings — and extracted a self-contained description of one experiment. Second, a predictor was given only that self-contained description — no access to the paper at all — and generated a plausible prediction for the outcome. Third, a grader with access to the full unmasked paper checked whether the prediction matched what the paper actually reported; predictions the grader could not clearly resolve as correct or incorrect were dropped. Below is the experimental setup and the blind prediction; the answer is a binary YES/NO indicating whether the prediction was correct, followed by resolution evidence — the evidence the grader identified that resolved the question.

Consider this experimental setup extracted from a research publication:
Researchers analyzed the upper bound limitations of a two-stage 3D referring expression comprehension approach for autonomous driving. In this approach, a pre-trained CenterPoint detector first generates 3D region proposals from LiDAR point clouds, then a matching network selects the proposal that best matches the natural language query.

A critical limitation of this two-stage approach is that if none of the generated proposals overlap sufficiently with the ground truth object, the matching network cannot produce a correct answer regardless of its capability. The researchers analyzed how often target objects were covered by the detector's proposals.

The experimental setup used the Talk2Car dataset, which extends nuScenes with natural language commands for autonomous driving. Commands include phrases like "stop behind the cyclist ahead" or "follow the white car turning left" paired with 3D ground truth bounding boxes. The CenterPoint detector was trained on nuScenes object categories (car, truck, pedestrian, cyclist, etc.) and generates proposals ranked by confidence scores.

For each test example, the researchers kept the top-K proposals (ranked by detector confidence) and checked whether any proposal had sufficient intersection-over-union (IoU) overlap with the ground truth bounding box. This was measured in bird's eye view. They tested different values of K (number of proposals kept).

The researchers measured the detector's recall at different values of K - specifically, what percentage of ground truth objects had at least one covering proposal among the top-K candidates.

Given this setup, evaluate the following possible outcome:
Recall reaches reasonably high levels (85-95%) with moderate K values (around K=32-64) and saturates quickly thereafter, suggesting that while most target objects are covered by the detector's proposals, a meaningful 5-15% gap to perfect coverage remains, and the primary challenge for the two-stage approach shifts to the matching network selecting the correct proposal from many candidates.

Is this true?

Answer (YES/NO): NO